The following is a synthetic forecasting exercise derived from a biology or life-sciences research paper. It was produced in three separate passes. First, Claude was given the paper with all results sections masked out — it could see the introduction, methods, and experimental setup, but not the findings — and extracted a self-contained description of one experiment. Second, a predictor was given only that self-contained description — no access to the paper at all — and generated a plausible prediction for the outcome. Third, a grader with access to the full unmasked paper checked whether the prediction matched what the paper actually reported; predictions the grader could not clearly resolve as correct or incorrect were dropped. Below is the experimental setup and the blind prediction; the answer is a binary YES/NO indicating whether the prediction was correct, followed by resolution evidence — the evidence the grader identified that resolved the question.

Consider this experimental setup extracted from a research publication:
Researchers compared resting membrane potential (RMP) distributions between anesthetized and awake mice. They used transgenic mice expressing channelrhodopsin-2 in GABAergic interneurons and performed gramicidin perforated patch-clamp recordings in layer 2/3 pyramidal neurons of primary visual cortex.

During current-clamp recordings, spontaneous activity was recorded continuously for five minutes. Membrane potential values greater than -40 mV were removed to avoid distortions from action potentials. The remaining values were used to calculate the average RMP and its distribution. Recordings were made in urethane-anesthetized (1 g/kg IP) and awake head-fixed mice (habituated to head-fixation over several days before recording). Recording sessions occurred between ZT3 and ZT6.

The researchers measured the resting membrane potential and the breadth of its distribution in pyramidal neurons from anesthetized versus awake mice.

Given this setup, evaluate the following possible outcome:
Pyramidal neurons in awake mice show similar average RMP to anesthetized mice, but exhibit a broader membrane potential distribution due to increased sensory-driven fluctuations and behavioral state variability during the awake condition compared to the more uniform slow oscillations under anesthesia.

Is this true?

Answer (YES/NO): NO